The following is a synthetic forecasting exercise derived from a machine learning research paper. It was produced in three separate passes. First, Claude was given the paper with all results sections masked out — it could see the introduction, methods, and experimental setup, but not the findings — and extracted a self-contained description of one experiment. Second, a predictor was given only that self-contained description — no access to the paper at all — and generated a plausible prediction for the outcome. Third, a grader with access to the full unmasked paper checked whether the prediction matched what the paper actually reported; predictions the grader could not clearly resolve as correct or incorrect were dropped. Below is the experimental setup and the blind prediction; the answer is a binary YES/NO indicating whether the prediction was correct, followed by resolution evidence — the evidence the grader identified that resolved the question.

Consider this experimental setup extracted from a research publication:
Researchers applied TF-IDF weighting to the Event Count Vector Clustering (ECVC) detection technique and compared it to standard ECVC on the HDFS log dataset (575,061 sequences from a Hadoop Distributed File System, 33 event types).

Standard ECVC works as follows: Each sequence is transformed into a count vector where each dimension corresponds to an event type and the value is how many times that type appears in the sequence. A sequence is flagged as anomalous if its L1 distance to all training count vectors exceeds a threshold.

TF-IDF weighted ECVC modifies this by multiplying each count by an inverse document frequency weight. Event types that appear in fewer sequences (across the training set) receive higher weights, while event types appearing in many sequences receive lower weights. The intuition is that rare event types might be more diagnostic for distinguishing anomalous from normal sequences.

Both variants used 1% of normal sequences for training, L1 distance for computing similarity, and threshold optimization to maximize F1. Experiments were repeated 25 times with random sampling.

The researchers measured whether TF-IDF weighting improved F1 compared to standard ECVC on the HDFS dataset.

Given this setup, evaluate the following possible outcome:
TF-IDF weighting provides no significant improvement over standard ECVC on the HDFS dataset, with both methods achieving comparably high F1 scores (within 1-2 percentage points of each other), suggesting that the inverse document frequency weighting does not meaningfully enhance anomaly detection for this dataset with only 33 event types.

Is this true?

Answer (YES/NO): NO